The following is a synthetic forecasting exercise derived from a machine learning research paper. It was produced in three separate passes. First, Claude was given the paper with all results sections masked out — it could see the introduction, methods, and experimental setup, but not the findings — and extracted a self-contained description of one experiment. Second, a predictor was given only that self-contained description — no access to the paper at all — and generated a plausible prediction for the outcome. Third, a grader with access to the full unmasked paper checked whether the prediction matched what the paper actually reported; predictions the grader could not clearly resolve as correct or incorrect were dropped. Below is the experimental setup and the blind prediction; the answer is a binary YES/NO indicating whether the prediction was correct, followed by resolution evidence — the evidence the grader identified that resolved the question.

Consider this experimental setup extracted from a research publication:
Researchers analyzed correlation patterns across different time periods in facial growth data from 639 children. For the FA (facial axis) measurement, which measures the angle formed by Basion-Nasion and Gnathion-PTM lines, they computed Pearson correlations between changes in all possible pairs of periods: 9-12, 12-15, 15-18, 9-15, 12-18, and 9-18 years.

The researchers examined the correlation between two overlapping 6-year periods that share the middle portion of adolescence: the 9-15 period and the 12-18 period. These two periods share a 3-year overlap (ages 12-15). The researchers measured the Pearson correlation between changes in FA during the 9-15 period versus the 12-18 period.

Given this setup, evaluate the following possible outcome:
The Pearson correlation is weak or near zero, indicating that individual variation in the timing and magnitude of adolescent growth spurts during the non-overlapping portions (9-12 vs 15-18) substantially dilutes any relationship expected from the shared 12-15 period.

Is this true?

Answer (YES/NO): YES